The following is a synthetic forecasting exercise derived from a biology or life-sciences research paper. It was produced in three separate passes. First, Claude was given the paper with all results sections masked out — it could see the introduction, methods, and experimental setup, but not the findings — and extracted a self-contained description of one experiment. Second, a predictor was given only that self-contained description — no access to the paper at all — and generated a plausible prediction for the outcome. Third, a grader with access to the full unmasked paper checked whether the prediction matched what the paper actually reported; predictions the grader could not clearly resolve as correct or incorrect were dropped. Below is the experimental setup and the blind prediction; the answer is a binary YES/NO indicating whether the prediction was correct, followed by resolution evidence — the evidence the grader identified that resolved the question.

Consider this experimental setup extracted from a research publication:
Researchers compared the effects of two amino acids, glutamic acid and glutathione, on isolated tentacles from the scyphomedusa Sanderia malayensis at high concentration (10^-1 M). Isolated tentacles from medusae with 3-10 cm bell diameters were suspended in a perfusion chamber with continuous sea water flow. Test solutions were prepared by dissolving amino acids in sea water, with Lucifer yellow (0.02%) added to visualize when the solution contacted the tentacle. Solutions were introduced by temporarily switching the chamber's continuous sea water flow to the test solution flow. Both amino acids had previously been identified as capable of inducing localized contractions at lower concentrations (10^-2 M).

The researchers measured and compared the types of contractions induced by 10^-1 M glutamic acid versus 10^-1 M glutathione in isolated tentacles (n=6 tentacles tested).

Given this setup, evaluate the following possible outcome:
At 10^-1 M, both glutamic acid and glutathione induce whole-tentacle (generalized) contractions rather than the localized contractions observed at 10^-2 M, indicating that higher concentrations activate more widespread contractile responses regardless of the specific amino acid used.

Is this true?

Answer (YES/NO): NO